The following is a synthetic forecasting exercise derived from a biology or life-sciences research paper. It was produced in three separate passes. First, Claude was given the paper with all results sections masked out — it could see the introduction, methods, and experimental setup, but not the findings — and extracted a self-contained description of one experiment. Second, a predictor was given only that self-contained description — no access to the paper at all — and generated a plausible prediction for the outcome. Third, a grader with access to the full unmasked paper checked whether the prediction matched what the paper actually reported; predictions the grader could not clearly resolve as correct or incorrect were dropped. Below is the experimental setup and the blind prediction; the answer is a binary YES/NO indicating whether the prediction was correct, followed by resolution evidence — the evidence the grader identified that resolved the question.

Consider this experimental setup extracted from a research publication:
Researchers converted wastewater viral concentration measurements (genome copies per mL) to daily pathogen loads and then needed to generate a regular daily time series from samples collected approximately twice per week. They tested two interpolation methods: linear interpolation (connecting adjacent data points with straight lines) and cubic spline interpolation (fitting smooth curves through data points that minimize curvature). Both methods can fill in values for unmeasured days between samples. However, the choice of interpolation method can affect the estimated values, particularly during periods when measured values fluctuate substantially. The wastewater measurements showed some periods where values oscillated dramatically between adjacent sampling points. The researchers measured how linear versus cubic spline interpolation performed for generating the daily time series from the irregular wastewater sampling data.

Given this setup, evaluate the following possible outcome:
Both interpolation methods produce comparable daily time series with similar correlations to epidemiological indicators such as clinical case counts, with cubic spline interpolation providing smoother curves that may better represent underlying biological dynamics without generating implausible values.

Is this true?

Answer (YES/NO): NO